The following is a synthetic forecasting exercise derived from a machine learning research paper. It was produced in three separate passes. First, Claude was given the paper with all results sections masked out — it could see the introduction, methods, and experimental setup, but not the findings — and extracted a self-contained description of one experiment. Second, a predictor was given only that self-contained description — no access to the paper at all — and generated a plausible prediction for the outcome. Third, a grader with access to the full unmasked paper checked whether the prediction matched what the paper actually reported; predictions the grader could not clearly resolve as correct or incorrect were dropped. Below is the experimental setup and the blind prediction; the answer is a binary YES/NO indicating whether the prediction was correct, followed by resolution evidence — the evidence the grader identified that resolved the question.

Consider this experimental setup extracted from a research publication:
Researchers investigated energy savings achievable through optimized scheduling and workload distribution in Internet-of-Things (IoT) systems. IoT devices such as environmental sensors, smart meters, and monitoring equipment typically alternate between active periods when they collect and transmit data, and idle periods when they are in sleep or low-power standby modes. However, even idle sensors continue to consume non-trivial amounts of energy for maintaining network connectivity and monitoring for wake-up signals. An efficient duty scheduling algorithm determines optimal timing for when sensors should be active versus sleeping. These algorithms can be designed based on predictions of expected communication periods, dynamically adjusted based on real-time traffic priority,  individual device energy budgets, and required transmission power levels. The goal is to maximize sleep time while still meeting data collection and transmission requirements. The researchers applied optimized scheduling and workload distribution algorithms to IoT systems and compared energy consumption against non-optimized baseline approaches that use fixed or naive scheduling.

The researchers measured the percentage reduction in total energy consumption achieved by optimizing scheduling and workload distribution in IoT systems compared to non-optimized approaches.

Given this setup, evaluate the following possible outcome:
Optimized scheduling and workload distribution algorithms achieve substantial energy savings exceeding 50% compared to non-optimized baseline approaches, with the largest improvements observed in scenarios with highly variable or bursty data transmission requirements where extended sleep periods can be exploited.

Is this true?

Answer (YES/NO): NO